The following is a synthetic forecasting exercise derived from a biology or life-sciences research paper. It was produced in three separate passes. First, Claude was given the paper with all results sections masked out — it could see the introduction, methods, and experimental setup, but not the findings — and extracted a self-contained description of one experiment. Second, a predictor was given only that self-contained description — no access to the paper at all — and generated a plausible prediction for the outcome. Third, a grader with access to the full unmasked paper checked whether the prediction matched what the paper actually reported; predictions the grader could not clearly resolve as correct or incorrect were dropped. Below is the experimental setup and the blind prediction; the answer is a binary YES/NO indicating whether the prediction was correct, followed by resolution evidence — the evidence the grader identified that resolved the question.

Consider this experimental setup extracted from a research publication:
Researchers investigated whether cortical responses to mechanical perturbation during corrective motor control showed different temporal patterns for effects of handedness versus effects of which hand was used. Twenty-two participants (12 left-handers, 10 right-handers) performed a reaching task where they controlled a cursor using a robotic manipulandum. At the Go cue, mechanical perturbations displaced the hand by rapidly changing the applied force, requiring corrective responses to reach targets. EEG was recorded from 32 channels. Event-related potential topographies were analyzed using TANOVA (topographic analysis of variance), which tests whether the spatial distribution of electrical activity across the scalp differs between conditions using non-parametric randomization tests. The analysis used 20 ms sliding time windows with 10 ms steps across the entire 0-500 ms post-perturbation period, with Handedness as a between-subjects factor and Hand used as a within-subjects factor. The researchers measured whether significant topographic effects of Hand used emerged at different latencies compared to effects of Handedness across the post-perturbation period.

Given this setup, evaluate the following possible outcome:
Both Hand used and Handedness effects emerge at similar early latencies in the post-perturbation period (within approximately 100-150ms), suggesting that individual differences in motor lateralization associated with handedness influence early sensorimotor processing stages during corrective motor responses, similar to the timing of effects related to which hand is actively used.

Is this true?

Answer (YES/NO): NO